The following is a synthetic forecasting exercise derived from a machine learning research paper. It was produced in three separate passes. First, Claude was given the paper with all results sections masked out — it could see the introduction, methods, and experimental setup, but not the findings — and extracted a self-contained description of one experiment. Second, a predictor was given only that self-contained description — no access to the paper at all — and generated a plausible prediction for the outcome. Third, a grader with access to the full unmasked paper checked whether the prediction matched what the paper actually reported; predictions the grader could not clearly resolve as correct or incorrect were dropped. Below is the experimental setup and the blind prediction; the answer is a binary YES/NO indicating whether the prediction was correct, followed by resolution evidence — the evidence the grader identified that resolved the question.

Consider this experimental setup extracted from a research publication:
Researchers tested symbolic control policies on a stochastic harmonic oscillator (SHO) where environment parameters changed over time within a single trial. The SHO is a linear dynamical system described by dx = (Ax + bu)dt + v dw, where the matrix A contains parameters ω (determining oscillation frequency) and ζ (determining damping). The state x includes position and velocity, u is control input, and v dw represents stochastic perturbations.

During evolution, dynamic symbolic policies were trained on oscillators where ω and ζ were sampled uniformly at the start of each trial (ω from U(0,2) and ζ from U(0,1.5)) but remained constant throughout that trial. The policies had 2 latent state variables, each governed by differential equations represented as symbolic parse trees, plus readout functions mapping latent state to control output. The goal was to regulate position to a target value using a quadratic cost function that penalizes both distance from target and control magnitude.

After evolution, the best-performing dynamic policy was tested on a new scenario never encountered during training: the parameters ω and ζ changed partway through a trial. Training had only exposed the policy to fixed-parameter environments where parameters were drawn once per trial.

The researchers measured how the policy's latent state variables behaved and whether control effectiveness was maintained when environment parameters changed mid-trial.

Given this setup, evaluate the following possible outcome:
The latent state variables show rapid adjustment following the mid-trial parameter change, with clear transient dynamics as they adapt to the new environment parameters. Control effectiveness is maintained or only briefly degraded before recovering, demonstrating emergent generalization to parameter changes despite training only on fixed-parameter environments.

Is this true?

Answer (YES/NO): YES